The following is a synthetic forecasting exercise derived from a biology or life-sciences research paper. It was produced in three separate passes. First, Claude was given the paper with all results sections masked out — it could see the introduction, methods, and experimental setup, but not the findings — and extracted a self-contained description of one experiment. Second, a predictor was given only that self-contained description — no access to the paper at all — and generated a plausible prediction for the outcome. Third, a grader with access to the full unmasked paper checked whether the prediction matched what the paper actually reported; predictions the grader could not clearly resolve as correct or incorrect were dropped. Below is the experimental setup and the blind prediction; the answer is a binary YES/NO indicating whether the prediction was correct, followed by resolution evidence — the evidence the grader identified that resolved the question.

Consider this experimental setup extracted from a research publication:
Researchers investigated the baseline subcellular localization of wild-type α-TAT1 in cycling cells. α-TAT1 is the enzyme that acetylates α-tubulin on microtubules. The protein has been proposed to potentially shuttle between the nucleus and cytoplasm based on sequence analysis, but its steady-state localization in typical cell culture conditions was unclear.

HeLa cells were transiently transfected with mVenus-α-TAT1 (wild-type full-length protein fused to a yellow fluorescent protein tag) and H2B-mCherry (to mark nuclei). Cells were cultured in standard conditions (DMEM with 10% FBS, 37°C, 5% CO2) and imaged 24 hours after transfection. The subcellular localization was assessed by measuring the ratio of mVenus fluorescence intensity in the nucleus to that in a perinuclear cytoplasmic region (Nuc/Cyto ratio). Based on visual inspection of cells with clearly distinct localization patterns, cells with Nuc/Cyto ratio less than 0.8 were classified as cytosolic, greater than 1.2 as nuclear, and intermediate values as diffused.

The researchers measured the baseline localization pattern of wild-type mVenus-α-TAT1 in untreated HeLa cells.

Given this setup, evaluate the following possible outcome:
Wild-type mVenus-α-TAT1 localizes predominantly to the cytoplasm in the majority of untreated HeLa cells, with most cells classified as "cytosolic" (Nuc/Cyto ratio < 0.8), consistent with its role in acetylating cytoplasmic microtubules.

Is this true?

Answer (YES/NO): YES